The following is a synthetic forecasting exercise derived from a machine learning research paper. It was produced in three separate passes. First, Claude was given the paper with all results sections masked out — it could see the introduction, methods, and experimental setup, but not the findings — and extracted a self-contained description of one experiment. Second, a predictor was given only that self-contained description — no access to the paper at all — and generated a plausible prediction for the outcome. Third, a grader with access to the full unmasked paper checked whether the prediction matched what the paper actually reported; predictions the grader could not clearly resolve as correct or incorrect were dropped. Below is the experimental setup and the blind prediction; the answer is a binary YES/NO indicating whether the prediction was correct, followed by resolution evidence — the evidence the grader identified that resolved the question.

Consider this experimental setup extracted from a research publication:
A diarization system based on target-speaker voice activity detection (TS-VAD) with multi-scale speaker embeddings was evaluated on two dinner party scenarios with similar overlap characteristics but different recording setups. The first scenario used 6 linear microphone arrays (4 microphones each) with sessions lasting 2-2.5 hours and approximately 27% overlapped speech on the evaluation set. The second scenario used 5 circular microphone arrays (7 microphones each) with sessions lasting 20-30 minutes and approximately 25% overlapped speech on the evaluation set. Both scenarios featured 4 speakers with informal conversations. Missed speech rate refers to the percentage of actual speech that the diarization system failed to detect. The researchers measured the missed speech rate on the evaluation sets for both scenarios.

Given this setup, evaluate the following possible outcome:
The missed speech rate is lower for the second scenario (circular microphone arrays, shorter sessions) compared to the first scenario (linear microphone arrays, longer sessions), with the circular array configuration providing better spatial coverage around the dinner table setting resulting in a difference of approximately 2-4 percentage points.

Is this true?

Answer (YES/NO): NO